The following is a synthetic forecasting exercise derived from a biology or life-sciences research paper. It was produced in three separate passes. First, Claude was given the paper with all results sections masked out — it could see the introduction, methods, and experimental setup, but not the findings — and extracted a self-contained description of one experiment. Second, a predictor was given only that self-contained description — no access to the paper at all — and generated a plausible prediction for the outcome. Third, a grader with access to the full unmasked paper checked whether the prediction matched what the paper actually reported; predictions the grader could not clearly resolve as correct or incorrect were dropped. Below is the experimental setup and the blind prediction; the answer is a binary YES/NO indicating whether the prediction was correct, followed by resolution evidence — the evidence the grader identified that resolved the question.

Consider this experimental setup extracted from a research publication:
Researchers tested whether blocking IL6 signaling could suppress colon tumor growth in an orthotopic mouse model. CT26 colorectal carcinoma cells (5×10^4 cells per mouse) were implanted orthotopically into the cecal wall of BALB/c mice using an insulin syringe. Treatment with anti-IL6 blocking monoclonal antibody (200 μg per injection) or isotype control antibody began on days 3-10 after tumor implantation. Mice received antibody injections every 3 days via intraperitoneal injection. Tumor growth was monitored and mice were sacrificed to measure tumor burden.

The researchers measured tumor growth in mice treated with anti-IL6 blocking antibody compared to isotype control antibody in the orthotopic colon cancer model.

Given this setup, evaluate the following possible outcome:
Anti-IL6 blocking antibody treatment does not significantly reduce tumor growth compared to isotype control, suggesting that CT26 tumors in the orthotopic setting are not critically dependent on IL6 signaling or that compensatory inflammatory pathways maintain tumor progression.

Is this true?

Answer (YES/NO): NO